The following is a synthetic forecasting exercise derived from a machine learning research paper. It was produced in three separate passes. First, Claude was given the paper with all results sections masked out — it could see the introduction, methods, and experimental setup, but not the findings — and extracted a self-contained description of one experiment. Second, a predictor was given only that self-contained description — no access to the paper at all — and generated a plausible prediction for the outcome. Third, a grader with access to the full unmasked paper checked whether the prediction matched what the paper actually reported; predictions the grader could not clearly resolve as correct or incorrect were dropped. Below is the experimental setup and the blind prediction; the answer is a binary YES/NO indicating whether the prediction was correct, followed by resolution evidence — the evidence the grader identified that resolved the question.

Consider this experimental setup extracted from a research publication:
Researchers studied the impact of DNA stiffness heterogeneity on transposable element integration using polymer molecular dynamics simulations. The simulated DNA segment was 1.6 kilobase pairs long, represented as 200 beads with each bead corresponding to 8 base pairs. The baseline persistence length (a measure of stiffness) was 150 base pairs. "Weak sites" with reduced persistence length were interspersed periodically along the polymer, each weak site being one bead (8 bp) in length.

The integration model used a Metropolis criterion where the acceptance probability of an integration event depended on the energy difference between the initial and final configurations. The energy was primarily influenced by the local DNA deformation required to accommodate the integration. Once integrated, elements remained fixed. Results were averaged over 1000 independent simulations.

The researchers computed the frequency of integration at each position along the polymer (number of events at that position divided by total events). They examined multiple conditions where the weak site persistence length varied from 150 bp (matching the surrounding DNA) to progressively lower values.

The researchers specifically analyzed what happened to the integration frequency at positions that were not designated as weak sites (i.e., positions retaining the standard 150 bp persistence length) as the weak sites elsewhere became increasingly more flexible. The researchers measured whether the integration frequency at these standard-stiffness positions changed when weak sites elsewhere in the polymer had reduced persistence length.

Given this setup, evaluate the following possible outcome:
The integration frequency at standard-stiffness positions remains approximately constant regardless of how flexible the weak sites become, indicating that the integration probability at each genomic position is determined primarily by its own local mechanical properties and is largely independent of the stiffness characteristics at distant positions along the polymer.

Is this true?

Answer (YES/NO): NO